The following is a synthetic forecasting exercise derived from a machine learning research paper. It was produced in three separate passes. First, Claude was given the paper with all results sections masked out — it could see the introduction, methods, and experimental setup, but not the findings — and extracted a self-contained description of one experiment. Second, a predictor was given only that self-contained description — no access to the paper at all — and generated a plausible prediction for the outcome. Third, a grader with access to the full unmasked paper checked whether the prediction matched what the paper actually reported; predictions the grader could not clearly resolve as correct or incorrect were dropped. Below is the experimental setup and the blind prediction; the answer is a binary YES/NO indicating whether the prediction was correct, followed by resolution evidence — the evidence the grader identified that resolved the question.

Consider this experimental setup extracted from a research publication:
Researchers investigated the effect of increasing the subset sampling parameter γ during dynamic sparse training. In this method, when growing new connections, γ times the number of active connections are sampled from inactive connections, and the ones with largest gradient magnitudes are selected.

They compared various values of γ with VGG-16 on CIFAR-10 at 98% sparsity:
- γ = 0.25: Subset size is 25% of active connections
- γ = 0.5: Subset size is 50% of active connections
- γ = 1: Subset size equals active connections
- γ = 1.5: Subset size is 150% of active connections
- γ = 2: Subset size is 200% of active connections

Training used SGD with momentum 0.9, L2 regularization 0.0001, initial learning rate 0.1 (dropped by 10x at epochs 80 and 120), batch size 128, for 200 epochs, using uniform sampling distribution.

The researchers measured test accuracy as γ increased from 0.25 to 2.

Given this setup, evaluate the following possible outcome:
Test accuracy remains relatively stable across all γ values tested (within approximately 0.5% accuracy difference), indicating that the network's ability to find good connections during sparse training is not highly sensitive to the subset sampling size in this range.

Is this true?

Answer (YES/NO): NO